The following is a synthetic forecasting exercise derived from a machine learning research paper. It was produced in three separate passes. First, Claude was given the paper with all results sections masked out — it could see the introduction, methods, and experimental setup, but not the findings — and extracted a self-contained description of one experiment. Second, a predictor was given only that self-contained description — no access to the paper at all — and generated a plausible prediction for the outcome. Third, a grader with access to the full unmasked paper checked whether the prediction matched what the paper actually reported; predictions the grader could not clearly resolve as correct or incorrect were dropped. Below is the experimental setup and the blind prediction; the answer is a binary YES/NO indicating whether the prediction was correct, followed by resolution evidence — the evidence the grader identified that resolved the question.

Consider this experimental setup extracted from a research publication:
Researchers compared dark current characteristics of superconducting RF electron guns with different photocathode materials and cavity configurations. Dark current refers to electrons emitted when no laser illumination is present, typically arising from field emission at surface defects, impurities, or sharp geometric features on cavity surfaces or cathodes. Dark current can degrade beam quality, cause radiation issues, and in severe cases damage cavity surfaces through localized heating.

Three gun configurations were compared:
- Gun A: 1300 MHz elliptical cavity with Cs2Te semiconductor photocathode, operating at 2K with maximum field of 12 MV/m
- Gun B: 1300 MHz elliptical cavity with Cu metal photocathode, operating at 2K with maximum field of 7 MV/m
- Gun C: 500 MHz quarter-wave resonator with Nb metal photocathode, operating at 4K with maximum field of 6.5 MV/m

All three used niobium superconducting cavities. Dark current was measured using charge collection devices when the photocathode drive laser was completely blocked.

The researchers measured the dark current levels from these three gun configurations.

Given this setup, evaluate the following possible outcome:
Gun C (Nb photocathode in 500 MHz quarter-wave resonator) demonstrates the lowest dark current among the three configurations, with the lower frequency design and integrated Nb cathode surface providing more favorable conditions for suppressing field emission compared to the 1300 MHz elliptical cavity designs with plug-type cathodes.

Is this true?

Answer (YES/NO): NO